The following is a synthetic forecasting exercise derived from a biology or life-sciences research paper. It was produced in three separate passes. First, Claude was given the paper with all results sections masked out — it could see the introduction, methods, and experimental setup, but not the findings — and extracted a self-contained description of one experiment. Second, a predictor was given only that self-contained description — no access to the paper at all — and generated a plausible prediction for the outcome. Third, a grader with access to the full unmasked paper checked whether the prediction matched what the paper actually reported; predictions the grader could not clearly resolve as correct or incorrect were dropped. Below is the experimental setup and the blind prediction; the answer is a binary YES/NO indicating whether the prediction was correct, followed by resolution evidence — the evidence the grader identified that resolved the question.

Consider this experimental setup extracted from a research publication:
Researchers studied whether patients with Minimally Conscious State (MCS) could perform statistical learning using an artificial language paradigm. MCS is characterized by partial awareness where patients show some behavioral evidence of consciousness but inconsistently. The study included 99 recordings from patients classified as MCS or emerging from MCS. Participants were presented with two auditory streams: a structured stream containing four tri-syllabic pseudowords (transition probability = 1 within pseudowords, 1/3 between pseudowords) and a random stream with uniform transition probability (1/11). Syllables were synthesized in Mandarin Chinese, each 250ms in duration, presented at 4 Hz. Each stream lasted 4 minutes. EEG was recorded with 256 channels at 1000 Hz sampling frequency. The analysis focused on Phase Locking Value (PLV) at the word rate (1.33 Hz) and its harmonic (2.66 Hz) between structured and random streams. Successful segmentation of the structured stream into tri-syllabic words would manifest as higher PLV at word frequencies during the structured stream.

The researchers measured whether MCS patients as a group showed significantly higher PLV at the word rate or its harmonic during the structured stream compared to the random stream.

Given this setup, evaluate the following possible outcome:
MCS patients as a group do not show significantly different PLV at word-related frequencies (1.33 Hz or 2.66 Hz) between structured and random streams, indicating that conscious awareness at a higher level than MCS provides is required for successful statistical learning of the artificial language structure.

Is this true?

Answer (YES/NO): NO